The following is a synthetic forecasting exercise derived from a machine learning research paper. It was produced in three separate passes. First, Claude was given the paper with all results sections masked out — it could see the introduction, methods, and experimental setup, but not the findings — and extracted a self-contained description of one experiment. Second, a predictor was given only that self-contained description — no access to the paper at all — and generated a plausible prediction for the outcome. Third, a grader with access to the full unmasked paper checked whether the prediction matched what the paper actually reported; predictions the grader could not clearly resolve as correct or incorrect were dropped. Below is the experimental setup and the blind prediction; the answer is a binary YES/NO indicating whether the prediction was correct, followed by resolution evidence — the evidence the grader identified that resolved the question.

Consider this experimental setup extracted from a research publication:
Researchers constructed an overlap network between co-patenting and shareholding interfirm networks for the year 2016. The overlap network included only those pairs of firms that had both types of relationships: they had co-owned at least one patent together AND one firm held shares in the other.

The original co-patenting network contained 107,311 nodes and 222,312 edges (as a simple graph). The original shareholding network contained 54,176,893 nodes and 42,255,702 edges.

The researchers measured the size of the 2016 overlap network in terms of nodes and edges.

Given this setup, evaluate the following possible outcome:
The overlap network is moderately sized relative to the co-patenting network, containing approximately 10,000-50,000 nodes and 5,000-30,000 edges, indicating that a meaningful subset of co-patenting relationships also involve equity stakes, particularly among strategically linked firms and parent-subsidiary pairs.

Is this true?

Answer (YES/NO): NO